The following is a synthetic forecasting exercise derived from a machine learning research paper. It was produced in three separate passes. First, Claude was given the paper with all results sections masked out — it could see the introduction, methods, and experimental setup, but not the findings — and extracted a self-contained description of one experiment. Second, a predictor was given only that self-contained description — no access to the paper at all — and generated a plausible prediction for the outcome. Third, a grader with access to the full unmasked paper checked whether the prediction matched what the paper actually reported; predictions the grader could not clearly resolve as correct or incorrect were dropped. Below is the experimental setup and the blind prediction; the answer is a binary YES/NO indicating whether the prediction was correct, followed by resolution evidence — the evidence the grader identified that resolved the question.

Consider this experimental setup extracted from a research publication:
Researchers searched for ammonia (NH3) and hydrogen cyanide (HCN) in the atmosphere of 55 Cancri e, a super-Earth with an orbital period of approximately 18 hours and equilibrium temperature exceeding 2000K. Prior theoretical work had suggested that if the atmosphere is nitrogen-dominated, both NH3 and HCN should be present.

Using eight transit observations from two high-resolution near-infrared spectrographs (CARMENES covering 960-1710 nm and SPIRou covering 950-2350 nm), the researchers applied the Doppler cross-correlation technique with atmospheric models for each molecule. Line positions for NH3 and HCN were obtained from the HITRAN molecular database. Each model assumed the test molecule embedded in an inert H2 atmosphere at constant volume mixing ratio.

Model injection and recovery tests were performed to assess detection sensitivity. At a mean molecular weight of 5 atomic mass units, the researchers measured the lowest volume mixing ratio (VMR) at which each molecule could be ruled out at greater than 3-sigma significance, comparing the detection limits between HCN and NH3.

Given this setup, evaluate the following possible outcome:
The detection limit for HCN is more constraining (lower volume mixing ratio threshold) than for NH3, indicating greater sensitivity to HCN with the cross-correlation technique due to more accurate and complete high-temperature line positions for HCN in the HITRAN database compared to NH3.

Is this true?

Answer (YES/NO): YES